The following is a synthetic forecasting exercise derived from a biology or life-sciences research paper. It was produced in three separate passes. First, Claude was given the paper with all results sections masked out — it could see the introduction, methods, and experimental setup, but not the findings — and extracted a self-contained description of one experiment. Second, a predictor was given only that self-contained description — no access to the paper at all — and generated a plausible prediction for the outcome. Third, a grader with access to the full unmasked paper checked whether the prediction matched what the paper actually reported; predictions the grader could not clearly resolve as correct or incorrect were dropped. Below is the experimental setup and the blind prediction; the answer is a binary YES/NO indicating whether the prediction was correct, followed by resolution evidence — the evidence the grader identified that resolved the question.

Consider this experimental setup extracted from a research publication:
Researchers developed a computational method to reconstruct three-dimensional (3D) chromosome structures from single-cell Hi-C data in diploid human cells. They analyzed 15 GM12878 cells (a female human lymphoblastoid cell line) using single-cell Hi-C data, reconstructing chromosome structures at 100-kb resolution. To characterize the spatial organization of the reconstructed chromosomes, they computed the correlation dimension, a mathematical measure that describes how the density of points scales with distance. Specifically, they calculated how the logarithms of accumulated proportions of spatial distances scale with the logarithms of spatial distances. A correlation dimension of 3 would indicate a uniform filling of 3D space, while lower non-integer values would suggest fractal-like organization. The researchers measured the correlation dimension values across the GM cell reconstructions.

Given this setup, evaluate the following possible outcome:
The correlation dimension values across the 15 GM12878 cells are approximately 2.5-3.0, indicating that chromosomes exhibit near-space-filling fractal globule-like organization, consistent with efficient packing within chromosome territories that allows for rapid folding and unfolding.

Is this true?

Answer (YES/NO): NO